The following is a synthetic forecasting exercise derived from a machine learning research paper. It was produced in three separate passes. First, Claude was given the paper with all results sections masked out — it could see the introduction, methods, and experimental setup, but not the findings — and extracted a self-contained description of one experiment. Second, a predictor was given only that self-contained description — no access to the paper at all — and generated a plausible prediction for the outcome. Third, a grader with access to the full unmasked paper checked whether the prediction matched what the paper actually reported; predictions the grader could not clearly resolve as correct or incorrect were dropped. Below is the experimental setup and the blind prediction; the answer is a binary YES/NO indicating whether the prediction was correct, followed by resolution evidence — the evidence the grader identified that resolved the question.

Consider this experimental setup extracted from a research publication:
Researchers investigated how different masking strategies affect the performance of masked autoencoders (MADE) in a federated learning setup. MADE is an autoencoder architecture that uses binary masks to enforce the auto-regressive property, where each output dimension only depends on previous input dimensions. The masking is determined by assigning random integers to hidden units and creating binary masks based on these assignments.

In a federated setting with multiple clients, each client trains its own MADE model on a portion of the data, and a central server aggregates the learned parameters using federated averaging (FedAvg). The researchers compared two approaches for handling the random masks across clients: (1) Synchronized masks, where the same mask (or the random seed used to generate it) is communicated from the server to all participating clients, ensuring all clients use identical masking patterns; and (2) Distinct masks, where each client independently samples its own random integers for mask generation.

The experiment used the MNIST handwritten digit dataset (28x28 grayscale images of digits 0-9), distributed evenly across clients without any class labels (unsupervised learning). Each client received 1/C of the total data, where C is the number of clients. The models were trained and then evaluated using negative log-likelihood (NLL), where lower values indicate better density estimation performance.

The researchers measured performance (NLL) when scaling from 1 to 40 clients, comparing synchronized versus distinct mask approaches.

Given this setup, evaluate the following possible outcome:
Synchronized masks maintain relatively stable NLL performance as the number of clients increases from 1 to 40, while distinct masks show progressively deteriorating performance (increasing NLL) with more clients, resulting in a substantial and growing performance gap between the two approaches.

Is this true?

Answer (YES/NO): YES